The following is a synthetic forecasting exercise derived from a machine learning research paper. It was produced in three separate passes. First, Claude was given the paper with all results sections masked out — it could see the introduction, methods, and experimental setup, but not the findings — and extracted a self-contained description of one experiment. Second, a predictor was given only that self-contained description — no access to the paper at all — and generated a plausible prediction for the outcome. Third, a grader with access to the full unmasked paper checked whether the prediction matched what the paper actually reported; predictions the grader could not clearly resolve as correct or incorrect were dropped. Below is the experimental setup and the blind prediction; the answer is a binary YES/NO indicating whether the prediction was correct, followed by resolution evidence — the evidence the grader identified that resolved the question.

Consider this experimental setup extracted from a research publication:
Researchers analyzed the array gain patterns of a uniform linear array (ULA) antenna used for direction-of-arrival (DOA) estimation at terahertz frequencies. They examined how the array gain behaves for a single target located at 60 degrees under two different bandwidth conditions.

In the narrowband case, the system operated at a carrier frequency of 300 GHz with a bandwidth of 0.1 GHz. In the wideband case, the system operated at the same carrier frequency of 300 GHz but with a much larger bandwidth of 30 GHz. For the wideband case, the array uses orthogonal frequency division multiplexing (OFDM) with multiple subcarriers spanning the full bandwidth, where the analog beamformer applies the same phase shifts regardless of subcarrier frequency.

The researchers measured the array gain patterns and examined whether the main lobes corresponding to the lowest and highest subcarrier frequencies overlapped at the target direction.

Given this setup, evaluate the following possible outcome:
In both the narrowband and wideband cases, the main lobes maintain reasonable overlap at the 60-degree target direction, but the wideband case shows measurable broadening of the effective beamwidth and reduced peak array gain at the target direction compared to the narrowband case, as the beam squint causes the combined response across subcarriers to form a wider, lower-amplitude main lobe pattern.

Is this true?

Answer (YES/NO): NO